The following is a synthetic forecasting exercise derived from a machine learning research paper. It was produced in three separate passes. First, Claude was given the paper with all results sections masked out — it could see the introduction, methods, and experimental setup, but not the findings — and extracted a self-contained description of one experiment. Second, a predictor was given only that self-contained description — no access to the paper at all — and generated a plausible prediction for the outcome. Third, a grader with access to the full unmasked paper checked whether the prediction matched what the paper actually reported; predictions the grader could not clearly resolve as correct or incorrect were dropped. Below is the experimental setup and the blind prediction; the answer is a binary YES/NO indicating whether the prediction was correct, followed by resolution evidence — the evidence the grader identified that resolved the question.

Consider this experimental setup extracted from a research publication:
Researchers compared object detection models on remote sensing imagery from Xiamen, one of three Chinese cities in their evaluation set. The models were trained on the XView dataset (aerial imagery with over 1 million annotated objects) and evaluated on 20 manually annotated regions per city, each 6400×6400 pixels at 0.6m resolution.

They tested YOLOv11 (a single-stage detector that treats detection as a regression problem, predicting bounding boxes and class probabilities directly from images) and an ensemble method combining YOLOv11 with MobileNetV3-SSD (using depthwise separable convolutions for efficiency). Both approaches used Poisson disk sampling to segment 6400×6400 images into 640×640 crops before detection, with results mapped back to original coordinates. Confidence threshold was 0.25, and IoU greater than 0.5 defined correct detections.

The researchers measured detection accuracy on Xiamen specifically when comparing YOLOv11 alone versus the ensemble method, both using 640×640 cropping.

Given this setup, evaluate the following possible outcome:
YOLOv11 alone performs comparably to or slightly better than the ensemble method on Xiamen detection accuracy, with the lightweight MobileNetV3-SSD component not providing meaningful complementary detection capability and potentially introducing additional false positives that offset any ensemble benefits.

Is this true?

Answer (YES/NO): NO